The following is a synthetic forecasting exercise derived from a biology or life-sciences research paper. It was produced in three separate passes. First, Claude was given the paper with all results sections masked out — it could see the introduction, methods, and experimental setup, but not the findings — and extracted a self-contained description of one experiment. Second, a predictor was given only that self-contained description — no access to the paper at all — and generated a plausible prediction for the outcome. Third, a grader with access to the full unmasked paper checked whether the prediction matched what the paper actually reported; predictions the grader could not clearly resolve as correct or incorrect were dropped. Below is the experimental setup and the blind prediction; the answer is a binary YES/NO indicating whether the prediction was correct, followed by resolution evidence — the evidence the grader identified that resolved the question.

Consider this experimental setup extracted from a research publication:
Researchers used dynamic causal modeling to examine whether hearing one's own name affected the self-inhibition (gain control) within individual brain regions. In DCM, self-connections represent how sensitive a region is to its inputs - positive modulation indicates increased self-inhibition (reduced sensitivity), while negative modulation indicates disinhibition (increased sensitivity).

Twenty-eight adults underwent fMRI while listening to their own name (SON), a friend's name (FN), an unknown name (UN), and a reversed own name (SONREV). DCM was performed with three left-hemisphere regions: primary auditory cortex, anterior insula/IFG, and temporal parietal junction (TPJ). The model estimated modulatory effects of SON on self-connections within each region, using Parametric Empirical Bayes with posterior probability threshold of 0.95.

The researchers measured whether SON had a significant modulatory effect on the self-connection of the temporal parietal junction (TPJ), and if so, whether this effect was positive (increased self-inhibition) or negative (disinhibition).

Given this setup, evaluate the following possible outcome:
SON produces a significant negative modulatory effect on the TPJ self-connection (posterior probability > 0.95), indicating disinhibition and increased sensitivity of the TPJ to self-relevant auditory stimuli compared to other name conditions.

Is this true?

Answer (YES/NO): NO